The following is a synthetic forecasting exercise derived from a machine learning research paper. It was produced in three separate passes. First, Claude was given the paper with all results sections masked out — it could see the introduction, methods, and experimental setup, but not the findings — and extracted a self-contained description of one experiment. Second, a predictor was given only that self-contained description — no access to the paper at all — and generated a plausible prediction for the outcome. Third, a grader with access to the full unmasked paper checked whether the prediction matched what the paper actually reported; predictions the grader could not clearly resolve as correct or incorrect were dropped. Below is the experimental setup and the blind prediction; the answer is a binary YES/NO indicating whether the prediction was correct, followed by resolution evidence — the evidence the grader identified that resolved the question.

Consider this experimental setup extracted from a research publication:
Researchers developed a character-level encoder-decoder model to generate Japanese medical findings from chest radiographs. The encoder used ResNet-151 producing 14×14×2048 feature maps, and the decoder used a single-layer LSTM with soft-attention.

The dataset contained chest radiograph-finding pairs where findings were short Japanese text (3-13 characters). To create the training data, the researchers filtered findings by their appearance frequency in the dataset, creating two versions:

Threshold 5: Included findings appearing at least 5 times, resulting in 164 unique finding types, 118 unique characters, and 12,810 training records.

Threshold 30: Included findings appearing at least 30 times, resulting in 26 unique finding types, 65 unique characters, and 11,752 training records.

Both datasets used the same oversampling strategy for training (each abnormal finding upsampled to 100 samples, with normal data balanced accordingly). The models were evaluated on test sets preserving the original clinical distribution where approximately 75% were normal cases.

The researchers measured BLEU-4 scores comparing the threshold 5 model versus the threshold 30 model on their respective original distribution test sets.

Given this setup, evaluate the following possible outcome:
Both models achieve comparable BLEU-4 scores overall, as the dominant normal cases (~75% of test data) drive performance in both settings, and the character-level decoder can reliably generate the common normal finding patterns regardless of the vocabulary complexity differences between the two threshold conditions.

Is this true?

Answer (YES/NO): NO